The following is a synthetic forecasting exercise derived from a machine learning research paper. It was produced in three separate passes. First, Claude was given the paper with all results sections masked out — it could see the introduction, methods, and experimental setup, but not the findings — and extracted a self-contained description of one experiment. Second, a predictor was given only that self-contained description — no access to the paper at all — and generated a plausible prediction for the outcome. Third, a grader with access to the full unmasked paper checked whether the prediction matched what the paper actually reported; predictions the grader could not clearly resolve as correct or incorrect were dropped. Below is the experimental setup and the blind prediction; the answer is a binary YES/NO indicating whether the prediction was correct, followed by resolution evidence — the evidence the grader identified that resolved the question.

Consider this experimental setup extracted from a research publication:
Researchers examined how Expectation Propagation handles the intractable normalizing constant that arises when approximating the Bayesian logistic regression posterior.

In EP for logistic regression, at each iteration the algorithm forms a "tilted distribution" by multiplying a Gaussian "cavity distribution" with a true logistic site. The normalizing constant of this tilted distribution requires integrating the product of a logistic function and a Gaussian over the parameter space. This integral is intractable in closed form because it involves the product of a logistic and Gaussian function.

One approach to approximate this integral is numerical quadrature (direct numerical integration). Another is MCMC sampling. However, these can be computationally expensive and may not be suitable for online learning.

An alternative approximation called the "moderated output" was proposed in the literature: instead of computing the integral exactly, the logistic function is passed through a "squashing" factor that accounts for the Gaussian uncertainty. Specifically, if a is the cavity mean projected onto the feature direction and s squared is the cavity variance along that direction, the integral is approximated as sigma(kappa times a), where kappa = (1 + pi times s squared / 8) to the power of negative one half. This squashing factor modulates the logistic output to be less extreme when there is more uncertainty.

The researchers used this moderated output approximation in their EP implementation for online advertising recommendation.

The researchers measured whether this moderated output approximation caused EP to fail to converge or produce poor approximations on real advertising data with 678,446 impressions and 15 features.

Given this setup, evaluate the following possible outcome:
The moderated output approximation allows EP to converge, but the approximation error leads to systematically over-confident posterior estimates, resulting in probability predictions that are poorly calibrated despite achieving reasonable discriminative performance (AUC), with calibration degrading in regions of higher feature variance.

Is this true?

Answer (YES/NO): NO